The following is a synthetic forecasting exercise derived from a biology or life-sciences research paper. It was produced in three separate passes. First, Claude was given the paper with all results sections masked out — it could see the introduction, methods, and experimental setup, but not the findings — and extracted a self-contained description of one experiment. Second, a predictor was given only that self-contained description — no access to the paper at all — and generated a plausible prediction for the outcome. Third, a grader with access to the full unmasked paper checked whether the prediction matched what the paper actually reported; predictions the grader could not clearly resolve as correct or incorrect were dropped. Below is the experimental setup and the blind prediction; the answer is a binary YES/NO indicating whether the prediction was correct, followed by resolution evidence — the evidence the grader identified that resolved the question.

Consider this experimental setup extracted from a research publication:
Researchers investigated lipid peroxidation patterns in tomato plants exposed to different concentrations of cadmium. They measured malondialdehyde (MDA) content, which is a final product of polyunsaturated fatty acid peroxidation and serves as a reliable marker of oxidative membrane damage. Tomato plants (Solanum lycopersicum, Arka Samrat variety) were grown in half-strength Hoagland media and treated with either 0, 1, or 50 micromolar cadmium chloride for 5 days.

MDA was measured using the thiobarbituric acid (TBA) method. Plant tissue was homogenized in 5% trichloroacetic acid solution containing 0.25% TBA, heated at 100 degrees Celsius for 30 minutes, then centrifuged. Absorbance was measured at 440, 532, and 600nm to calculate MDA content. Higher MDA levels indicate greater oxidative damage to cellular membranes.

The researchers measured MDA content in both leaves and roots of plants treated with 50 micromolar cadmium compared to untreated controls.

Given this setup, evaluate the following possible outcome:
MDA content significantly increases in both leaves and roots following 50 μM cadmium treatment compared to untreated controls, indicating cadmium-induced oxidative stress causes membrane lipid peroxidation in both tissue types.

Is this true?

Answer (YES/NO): NO